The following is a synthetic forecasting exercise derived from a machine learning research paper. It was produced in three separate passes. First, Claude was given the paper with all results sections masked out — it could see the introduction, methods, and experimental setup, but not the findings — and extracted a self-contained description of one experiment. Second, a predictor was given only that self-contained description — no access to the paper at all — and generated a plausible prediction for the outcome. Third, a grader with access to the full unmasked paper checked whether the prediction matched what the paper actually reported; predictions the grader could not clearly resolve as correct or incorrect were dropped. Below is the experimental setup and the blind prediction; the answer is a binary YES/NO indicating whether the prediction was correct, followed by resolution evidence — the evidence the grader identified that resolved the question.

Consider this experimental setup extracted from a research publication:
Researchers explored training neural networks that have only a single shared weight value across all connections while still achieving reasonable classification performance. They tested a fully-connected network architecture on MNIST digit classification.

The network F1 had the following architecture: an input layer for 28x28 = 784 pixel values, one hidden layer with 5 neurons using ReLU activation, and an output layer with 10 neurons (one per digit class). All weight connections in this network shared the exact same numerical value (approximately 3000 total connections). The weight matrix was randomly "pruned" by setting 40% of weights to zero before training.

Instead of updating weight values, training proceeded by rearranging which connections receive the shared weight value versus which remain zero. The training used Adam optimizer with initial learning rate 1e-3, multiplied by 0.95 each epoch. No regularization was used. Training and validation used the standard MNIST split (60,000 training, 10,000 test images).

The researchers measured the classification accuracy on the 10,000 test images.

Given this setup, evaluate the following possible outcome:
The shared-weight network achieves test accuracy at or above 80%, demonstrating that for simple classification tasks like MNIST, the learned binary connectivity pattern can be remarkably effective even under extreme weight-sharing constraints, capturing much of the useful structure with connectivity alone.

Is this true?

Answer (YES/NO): YES